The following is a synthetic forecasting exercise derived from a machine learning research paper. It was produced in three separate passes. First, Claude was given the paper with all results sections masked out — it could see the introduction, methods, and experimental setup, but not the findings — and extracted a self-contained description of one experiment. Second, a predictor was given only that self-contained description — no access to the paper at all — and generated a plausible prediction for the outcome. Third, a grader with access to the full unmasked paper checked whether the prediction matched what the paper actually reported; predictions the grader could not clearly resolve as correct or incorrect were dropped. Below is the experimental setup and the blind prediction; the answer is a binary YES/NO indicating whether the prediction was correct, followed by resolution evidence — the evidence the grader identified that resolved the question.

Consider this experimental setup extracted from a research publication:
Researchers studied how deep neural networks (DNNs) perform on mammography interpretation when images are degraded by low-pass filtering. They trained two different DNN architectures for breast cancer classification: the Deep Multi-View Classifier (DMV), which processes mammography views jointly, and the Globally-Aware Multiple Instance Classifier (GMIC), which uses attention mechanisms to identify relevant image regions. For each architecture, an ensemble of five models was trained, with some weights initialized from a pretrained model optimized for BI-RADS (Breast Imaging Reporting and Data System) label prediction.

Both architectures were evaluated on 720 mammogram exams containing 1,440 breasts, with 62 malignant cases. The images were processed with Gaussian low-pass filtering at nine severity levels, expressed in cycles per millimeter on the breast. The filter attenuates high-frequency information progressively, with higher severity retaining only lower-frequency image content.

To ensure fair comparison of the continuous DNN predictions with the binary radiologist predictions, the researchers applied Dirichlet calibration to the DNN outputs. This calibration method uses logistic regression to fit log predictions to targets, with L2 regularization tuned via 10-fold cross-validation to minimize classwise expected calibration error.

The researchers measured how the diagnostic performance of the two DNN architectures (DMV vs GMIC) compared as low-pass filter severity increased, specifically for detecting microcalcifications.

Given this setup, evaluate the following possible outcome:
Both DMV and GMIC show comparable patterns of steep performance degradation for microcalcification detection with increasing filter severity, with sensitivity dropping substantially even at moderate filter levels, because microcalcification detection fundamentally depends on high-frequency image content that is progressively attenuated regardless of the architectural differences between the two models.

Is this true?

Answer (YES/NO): NO